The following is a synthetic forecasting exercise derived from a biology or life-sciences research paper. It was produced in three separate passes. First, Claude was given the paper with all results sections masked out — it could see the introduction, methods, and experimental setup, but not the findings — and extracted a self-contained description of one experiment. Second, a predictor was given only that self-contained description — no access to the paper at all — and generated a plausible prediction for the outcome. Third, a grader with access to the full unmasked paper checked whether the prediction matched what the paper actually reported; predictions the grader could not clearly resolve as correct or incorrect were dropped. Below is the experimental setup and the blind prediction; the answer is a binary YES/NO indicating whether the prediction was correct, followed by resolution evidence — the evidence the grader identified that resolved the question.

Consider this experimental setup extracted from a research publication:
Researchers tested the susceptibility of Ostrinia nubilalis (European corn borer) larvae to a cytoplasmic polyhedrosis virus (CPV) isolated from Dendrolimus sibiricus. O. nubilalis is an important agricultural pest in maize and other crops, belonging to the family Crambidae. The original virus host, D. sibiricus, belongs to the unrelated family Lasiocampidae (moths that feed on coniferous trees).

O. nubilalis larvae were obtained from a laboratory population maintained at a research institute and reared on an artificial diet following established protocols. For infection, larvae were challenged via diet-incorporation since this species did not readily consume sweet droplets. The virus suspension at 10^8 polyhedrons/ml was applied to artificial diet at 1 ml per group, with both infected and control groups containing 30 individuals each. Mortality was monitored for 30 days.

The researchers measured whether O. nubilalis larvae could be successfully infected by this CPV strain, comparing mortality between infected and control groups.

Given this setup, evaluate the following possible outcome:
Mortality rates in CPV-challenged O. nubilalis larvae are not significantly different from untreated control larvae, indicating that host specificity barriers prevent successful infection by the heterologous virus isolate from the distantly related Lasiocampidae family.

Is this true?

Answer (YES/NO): YES